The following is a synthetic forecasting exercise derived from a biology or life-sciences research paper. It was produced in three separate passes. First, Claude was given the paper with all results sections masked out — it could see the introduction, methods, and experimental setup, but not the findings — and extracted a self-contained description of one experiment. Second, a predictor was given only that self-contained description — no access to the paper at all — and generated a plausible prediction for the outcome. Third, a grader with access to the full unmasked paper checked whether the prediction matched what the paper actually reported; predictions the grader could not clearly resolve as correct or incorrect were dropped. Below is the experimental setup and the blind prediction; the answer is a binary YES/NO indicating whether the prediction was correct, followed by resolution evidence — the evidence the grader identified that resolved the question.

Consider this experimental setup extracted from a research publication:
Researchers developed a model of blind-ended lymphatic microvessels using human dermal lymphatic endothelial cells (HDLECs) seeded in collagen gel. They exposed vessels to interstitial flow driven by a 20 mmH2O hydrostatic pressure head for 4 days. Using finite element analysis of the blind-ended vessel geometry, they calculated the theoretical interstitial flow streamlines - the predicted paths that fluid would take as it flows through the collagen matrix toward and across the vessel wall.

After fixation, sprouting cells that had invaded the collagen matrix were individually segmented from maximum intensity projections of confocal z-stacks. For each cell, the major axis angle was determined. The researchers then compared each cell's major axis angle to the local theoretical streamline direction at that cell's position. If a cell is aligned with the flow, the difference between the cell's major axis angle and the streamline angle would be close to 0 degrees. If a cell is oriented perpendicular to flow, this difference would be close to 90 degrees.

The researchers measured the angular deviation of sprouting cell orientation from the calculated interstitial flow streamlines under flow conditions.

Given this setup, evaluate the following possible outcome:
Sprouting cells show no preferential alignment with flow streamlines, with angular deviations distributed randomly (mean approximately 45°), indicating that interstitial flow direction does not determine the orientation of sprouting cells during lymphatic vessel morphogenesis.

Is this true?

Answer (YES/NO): NO